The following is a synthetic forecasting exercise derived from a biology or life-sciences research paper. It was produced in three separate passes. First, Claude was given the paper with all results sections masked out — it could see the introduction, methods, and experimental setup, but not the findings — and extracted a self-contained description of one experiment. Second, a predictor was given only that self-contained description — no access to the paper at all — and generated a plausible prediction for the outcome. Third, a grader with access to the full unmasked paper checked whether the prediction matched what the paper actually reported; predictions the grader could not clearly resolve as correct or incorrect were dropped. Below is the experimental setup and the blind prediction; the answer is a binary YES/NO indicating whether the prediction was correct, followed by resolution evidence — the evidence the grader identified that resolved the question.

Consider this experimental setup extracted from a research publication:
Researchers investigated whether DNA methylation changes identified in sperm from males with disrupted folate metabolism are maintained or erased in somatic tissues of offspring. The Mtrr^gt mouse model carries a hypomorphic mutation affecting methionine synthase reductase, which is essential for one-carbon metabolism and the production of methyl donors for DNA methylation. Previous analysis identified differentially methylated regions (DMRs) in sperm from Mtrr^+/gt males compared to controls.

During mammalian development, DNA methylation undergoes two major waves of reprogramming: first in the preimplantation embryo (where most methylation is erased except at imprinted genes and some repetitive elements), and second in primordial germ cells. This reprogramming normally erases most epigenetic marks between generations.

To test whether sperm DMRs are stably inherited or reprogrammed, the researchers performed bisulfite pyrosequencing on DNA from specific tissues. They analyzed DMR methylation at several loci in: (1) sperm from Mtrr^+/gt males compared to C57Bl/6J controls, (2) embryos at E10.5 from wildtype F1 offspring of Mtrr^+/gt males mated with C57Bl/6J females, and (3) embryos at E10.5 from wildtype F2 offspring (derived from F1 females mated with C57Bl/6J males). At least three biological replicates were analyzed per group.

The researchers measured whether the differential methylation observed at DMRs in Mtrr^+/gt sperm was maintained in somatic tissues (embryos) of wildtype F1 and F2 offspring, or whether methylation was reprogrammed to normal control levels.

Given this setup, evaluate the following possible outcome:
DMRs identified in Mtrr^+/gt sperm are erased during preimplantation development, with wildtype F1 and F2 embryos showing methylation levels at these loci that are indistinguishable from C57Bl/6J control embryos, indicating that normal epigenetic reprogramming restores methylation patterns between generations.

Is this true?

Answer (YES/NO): YES